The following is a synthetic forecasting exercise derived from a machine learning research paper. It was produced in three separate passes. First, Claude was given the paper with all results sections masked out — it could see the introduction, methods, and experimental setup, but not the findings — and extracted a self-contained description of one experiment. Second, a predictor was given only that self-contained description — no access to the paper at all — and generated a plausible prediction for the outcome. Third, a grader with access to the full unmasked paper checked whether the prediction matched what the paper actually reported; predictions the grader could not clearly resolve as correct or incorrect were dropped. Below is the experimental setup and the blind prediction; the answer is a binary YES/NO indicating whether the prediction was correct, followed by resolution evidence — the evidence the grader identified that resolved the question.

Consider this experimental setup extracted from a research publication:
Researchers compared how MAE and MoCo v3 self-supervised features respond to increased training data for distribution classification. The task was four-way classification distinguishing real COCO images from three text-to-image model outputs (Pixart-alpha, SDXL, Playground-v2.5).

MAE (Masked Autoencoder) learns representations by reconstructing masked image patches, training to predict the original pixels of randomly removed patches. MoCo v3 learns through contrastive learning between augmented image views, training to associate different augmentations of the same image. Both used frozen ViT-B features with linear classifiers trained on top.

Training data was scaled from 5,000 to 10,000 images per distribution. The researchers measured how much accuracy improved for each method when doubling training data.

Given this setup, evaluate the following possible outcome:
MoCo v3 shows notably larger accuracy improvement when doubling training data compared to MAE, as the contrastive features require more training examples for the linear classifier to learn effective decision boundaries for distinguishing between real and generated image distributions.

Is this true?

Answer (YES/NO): NO